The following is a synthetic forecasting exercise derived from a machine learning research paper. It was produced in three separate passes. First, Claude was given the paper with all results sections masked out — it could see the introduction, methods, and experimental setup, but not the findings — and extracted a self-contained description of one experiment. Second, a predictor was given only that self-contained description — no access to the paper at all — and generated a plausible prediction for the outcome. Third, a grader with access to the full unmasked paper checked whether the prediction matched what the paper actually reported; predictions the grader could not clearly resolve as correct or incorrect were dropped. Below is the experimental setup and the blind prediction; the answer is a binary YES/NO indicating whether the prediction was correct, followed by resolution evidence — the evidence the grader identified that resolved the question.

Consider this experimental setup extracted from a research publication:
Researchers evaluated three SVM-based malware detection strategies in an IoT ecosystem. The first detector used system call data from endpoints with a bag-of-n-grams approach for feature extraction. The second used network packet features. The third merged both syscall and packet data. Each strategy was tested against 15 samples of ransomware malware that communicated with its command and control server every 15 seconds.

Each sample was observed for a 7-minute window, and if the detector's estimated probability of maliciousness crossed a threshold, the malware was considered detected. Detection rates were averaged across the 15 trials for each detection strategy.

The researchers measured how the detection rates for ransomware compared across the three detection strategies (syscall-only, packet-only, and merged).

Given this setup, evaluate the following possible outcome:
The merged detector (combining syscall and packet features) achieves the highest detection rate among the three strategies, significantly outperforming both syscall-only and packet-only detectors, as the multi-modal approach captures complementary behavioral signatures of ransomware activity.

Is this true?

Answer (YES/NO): NO